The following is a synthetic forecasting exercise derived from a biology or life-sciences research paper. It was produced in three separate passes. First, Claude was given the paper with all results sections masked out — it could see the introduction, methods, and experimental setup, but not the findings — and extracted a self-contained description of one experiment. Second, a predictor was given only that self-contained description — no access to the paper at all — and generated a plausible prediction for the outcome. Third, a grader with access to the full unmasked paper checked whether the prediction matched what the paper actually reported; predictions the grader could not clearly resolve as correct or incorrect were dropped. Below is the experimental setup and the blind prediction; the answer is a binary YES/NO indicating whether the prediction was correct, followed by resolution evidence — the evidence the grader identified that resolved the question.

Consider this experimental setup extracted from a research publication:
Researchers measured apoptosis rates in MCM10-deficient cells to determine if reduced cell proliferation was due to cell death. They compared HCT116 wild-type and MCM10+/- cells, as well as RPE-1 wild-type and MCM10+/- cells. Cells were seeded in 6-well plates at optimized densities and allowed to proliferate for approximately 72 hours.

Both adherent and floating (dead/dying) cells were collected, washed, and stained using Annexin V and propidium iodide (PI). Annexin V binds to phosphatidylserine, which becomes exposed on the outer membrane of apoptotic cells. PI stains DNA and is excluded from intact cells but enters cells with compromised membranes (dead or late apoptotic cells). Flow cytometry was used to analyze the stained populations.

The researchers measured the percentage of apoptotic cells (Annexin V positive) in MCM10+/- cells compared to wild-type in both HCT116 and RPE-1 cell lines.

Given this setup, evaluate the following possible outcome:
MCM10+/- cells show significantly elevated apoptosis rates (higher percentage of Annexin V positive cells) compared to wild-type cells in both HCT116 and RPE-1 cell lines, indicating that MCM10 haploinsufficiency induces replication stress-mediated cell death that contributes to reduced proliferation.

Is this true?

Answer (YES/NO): YES